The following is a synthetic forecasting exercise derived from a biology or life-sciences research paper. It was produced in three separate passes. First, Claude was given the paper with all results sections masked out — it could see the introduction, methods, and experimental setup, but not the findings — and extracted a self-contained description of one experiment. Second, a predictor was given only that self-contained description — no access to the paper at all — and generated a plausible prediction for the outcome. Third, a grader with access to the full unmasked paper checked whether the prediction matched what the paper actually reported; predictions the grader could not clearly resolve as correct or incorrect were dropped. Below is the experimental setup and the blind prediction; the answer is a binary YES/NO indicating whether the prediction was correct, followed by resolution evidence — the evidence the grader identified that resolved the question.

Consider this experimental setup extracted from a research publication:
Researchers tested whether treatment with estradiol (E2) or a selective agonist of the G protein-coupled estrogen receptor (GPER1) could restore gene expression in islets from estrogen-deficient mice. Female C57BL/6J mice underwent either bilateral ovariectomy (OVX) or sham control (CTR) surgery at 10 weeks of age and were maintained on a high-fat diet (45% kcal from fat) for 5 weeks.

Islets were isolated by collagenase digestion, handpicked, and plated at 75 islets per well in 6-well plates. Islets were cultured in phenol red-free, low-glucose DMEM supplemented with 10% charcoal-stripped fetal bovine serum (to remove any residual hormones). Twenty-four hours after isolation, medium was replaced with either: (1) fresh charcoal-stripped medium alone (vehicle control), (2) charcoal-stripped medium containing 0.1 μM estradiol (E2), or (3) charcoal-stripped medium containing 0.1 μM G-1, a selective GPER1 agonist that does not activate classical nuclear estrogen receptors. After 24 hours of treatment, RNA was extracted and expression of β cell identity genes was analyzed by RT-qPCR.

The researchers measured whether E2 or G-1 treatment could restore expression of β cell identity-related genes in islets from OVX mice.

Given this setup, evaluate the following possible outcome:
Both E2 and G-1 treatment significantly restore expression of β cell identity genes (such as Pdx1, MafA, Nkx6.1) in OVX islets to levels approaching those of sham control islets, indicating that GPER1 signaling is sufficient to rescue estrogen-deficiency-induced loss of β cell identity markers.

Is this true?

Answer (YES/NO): NO